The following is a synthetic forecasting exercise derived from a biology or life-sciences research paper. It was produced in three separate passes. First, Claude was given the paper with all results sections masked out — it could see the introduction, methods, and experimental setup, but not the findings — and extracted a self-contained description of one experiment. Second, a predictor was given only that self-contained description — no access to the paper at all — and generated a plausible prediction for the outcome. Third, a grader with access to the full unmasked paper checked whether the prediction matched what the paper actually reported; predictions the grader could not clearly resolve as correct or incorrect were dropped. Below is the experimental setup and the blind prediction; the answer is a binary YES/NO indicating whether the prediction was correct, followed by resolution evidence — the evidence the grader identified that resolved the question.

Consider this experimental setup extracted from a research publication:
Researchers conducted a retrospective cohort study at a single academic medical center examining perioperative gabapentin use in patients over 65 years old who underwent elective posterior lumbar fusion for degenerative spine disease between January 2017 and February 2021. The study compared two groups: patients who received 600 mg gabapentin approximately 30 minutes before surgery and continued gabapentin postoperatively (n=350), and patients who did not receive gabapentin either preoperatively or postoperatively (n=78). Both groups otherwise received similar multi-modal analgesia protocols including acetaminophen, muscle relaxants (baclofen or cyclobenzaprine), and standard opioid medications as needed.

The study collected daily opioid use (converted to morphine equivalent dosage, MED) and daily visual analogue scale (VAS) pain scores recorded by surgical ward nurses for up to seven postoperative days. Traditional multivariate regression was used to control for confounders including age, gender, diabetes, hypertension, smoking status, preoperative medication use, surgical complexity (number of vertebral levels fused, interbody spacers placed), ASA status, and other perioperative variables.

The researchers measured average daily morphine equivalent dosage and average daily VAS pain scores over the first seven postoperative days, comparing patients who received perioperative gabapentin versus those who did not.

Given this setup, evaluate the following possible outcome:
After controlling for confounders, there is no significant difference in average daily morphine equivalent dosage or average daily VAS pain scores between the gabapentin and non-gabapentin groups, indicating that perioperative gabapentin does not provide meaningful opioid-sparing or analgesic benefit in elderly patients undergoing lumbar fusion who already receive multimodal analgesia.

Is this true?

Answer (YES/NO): YES